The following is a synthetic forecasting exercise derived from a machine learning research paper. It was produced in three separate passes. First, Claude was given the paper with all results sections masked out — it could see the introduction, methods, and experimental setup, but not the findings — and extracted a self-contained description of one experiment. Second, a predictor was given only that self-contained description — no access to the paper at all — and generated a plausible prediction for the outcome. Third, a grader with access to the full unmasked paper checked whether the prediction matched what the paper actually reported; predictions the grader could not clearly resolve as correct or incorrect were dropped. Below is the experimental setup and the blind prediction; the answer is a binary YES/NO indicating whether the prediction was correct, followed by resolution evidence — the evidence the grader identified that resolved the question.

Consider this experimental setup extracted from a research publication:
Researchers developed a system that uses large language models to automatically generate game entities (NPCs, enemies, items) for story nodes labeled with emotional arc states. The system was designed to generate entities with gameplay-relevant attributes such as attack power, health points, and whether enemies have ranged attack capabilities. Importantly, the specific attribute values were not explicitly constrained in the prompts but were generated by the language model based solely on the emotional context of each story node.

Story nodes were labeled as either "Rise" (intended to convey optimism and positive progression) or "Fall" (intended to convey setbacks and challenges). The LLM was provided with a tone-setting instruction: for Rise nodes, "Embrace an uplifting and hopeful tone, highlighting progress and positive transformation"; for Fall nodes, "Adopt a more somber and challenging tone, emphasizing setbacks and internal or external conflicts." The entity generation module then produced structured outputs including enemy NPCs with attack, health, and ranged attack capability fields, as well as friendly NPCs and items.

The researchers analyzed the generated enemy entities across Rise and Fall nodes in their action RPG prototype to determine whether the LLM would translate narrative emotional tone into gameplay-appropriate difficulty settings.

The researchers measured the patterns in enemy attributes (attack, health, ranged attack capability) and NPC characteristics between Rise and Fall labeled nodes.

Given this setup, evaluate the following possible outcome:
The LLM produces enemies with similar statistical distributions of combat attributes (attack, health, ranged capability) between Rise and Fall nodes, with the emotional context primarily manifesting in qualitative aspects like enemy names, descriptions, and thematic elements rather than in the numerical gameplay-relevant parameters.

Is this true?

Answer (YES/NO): NO